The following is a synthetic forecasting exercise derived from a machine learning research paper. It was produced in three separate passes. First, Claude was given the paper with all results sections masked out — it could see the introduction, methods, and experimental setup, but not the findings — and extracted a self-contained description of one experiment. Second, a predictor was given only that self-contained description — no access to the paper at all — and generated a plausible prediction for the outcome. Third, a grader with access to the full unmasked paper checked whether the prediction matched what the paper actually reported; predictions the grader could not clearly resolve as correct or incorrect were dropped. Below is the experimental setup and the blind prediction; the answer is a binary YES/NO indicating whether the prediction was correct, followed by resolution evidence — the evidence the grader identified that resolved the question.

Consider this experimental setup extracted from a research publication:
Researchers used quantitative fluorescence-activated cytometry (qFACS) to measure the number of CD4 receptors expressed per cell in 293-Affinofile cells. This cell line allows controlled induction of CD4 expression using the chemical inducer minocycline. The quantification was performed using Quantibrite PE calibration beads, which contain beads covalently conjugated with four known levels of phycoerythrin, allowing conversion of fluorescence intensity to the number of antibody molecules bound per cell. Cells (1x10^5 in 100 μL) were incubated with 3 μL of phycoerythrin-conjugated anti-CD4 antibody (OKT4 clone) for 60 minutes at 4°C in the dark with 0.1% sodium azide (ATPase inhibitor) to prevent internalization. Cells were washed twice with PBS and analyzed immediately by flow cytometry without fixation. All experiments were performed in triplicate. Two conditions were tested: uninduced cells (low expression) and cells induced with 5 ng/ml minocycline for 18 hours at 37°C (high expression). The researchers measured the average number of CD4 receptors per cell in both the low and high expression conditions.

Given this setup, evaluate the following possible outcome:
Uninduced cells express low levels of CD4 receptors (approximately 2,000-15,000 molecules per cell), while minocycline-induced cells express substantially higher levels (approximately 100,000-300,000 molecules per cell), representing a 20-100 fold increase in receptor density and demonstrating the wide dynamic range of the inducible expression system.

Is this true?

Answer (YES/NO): YES